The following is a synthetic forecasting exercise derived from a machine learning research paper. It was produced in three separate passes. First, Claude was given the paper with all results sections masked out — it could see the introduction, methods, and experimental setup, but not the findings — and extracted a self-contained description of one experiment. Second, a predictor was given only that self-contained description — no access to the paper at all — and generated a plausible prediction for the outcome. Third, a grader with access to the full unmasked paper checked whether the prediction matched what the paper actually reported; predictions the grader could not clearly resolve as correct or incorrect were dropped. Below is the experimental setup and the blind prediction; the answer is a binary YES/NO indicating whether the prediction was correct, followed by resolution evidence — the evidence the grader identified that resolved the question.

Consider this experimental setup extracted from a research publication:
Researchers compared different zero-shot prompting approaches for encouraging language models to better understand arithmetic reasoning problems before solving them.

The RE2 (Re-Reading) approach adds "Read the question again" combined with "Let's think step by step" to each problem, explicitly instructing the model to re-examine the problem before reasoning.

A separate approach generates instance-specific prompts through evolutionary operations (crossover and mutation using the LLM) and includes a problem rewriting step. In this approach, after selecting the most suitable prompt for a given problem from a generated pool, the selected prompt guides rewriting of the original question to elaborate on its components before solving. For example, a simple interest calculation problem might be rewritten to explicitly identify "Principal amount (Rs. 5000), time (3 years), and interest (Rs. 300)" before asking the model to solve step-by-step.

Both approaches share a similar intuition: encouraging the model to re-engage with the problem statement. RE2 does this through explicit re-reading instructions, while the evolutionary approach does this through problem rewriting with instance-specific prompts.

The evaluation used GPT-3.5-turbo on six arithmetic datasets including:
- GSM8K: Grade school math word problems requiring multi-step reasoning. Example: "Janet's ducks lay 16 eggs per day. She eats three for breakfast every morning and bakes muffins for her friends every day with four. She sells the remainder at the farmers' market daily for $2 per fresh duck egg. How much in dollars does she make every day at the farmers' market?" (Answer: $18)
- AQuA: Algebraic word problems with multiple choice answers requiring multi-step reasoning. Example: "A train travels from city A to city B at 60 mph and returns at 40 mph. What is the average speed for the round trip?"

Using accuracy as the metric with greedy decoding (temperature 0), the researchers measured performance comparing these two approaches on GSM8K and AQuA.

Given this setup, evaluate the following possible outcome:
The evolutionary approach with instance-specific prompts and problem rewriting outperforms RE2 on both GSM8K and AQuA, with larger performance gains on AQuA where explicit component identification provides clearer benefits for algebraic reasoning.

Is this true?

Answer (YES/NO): NO